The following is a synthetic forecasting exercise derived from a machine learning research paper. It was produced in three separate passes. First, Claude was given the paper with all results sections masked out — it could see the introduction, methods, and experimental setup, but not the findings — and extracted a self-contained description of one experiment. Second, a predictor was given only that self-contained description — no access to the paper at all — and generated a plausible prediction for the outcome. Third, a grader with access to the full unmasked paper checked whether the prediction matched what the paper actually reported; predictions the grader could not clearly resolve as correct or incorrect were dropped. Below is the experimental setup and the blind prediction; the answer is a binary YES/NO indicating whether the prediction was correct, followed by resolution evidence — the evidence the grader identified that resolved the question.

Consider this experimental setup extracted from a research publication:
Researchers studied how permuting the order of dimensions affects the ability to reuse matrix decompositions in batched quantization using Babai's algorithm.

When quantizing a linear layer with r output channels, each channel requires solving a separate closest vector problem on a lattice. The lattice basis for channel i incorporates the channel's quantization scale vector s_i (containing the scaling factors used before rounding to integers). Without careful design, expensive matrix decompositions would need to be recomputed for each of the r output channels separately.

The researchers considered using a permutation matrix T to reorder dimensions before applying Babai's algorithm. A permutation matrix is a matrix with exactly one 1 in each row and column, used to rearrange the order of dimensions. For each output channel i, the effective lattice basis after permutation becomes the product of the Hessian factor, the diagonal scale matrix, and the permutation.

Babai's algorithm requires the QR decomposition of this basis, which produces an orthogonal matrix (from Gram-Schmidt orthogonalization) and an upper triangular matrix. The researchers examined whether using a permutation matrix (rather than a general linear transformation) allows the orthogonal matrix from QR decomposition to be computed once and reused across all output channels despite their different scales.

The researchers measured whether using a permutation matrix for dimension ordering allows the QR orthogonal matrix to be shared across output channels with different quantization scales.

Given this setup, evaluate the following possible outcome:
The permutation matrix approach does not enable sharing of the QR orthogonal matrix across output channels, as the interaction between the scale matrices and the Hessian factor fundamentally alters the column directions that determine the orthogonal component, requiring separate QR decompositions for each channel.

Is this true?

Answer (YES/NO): NO